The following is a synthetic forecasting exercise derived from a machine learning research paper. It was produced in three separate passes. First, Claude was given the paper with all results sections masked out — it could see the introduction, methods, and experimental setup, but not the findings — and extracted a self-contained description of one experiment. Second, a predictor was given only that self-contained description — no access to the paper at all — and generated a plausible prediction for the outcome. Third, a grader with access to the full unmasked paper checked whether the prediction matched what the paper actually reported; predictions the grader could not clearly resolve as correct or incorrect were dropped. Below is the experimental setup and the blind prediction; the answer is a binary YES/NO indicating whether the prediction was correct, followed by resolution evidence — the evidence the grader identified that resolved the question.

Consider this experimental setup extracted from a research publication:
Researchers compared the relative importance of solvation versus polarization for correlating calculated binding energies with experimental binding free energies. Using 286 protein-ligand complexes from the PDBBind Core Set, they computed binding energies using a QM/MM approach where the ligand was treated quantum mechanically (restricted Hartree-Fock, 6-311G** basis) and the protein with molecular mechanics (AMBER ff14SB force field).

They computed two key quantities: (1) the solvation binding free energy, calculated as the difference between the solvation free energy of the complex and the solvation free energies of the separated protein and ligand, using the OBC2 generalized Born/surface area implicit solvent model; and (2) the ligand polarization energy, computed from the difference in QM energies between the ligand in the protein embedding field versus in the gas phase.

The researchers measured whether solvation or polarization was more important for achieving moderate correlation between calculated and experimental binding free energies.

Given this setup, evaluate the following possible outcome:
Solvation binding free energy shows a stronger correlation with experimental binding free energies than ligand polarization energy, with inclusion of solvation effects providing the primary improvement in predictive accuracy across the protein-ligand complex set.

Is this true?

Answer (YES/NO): YES